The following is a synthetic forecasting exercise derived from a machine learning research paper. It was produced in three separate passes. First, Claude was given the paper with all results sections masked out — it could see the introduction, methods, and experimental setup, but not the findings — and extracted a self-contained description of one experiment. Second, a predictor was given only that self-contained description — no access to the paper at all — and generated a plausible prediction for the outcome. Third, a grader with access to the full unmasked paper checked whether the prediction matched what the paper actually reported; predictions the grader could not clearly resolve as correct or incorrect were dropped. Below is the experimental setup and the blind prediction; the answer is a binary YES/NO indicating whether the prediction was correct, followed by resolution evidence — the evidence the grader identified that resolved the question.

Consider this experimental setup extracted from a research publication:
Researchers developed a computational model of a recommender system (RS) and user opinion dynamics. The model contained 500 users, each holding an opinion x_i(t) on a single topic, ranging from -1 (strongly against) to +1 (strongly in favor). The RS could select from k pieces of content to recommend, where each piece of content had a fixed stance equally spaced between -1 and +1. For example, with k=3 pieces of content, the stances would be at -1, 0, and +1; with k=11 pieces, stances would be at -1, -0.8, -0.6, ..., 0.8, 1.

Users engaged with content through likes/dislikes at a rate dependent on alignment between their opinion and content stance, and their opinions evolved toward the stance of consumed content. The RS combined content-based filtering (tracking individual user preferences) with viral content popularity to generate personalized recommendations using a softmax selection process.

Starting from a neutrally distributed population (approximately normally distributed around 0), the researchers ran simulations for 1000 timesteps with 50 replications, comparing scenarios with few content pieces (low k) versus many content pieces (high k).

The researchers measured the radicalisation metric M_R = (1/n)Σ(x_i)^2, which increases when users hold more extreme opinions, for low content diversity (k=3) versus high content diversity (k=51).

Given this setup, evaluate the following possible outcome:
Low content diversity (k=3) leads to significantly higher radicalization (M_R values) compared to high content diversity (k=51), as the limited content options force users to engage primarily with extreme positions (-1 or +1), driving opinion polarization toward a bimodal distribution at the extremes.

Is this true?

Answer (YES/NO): NO